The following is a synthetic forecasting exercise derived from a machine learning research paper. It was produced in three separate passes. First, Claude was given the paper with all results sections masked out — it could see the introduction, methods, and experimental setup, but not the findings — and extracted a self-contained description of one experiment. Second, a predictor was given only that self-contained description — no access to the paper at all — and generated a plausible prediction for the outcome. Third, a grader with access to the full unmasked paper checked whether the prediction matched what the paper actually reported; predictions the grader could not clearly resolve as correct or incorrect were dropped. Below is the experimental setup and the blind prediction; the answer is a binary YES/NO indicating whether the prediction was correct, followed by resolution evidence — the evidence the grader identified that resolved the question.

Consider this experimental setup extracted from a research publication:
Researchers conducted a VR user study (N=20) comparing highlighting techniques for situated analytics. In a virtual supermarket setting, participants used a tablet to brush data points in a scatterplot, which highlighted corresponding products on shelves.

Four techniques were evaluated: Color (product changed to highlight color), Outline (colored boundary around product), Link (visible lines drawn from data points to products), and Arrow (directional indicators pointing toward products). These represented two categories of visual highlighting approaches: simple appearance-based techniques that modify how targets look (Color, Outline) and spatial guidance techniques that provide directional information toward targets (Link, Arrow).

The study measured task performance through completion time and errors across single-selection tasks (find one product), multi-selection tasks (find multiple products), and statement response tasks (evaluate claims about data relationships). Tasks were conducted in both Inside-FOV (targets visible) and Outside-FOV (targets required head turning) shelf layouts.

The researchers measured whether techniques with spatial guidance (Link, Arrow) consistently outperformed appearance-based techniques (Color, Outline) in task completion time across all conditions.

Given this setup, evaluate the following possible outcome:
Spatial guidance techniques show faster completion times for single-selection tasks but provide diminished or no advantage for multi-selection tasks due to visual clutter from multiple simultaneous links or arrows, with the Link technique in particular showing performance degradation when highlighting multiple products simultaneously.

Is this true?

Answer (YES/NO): NO